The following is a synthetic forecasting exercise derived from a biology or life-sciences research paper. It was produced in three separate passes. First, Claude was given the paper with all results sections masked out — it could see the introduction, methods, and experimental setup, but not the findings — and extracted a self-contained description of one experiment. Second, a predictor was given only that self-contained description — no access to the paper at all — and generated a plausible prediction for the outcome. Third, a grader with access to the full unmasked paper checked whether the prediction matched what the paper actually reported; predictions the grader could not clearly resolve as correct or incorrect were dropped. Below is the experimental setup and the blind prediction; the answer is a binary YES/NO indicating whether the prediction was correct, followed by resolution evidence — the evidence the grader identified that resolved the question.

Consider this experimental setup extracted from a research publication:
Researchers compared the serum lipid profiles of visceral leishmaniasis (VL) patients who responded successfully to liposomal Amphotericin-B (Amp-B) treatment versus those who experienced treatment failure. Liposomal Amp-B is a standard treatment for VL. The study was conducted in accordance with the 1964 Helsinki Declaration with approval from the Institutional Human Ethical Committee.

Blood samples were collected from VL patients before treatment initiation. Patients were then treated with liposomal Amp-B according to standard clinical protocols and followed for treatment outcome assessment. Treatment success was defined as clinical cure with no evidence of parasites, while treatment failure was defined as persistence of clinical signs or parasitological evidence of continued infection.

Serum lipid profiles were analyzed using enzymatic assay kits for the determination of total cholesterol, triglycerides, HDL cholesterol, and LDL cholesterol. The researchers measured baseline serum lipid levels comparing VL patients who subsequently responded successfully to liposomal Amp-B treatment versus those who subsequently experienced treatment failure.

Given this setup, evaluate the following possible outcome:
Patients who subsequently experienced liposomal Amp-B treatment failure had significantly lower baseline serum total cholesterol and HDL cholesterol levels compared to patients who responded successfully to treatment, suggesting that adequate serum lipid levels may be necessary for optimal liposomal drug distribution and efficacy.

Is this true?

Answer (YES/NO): NO